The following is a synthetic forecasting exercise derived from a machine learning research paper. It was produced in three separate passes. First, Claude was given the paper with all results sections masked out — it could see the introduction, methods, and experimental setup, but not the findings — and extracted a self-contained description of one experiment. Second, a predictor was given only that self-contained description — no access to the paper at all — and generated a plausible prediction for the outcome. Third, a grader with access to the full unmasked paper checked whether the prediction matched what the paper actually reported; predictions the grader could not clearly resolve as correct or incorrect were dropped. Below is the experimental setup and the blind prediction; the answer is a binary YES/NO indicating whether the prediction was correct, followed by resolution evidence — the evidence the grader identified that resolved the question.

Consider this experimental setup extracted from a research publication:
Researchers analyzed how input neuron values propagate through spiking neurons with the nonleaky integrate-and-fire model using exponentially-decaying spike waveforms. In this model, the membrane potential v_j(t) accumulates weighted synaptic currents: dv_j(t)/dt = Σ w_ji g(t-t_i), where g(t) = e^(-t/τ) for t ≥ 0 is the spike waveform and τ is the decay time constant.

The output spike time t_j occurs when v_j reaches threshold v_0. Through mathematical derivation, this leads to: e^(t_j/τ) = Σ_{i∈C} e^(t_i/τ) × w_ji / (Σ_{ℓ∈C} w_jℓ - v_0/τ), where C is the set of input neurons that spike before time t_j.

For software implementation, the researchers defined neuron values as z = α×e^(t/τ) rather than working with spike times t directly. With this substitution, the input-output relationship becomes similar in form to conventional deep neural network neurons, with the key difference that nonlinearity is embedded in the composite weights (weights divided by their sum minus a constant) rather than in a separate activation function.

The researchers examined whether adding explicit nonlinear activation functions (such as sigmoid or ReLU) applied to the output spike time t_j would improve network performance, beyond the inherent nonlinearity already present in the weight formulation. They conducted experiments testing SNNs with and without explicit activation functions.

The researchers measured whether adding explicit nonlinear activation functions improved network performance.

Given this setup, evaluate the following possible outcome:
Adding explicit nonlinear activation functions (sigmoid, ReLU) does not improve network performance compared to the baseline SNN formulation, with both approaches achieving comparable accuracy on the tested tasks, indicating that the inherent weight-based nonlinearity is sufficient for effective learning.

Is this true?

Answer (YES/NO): YES